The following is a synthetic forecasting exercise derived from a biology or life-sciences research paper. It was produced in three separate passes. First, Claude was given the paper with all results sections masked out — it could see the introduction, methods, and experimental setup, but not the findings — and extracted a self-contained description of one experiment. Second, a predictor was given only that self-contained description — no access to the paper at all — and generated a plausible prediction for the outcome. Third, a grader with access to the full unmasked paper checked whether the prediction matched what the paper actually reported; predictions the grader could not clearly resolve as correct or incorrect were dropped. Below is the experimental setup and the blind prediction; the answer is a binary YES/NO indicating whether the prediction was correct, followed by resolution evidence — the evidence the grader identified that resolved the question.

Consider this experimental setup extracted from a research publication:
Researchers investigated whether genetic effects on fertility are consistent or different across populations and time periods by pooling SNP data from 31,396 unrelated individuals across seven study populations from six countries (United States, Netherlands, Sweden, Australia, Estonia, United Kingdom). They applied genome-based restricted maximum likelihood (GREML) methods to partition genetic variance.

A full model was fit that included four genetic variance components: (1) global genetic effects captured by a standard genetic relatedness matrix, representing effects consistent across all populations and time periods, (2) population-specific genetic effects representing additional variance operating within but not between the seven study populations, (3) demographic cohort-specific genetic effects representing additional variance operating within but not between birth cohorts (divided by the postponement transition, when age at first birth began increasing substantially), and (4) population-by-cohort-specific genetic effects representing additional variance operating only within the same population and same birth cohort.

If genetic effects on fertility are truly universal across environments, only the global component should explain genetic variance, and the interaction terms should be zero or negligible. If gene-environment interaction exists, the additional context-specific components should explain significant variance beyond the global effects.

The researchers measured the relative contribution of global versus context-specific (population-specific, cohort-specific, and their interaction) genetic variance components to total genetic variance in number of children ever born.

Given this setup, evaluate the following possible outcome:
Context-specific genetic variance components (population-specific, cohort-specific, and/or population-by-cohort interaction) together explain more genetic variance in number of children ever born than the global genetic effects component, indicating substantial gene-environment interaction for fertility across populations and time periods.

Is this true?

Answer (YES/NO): YES